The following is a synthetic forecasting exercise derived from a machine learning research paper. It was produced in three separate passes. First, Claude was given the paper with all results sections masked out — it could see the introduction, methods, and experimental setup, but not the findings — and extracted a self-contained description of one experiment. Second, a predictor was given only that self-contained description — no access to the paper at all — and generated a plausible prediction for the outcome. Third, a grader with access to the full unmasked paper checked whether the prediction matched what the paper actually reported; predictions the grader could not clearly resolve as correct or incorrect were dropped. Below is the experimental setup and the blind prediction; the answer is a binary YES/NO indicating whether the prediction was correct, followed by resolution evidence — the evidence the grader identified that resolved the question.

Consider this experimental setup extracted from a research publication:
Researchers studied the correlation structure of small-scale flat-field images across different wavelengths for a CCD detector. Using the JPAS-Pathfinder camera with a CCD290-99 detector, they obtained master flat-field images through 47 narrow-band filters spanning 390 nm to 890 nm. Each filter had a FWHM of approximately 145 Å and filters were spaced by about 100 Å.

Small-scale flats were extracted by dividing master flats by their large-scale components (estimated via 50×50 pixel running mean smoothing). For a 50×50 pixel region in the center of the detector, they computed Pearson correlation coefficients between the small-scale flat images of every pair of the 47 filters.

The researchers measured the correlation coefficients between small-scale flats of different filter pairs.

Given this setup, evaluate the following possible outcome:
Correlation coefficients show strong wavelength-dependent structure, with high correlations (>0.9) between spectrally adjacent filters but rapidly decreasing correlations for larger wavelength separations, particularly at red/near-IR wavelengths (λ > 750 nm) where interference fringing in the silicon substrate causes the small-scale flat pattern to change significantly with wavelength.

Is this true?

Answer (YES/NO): NO